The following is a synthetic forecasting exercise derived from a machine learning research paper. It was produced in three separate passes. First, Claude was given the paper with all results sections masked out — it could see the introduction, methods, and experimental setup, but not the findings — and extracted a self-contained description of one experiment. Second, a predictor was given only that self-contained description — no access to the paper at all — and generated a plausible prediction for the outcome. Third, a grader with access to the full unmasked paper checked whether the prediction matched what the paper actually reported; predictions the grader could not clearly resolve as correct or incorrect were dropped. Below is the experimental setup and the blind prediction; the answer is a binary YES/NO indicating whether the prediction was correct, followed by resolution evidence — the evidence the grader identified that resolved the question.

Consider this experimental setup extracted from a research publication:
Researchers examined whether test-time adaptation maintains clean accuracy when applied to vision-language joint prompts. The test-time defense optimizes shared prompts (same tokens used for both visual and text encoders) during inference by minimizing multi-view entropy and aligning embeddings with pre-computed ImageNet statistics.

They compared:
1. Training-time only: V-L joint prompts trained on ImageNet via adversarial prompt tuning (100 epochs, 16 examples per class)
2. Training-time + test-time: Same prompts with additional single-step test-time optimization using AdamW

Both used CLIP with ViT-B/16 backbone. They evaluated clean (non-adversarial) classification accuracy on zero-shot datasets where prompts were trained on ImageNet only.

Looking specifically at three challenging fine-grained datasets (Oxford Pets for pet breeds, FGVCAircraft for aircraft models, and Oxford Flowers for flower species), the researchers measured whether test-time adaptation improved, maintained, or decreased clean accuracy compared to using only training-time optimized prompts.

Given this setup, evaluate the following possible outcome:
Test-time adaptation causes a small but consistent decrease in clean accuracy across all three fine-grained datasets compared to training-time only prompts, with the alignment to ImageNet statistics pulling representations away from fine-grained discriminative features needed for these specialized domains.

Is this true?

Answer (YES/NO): YES